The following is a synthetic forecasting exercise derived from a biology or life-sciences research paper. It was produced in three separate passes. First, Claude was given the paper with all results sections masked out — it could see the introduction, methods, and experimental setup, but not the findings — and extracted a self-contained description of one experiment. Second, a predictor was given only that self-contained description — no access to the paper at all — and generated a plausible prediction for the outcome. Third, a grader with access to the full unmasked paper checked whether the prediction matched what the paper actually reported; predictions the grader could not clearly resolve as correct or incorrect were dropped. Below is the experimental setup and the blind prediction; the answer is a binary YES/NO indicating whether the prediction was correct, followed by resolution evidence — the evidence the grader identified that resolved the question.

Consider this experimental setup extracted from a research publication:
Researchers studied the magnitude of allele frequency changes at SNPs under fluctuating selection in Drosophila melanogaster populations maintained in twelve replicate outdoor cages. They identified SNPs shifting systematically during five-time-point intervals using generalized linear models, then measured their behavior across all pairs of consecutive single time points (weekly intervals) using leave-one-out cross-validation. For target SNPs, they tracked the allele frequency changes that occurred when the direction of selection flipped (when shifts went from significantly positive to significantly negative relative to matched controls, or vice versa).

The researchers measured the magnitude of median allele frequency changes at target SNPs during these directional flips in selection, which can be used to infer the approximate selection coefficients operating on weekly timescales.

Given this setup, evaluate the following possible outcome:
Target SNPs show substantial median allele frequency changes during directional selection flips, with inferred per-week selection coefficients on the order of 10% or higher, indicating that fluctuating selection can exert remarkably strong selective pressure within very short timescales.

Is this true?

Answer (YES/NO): YES